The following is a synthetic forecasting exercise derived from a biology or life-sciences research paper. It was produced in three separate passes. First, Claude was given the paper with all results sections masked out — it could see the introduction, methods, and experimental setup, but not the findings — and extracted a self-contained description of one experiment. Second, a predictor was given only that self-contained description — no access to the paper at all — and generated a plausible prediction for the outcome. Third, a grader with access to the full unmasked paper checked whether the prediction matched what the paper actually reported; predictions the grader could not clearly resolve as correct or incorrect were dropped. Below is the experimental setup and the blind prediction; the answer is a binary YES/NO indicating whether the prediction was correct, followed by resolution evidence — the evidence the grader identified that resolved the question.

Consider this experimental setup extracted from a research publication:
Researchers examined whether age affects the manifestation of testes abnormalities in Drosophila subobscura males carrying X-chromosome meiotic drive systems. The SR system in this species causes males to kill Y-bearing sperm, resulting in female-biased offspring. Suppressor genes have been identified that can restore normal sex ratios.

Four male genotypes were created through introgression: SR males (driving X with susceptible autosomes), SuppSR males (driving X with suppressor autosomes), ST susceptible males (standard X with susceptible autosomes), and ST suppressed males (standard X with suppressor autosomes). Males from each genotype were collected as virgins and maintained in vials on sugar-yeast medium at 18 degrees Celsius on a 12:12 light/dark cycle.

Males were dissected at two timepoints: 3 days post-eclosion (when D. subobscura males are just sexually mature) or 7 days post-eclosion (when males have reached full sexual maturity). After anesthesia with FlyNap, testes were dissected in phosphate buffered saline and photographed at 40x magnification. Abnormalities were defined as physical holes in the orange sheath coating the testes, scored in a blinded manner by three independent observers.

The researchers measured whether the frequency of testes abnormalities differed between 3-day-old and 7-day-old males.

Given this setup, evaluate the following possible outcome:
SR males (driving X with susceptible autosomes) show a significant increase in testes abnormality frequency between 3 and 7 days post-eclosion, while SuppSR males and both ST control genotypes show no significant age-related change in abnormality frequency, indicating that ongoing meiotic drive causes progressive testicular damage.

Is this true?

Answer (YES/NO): NO